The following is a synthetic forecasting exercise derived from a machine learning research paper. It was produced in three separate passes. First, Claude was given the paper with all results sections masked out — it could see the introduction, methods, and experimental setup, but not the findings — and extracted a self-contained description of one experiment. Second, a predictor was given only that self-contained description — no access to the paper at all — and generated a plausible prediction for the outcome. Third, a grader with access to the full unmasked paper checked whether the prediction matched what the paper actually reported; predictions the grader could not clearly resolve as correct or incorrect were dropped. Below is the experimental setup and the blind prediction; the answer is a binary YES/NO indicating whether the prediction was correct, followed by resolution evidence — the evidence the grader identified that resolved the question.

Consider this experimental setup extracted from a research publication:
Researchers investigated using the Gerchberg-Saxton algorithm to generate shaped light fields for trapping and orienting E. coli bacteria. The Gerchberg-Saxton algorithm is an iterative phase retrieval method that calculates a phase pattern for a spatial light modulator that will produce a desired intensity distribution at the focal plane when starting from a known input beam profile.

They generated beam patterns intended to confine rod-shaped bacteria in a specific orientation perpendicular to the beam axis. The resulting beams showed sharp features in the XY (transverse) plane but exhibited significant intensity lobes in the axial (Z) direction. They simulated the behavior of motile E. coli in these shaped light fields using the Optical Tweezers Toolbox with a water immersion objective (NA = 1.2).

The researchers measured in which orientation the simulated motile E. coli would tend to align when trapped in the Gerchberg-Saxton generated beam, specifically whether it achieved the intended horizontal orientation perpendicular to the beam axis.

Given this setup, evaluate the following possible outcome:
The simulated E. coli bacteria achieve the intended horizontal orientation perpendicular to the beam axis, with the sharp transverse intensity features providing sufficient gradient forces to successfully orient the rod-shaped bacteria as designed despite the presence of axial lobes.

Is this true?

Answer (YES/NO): NO